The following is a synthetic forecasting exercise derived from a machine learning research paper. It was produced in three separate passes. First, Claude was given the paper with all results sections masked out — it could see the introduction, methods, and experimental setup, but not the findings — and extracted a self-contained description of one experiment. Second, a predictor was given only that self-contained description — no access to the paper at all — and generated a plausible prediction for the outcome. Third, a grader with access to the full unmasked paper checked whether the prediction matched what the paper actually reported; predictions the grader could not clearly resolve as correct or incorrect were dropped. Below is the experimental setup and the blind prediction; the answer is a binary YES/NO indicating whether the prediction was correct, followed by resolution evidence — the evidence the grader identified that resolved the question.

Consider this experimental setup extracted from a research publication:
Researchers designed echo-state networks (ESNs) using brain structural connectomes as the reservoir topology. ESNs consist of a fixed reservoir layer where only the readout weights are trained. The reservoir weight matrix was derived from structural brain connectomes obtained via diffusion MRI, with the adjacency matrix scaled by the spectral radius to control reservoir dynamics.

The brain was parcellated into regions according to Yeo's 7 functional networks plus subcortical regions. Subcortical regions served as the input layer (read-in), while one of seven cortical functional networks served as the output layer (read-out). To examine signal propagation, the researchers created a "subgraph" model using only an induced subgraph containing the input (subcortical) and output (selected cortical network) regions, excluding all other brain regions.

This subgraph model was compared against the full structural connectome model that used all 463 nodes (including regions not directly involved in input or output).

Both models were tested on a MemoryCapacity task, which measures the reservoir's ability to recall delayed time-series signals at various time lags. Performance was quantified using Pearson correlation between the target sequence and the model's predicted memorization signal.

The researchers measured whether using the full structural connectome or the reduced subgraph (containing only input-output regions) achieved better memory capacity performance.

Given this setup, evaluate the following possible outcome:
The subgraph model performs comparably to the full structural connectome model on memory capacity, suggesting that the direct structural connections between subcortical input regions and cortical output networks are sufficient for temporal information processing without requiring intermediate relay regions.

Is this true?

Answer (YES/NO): NO